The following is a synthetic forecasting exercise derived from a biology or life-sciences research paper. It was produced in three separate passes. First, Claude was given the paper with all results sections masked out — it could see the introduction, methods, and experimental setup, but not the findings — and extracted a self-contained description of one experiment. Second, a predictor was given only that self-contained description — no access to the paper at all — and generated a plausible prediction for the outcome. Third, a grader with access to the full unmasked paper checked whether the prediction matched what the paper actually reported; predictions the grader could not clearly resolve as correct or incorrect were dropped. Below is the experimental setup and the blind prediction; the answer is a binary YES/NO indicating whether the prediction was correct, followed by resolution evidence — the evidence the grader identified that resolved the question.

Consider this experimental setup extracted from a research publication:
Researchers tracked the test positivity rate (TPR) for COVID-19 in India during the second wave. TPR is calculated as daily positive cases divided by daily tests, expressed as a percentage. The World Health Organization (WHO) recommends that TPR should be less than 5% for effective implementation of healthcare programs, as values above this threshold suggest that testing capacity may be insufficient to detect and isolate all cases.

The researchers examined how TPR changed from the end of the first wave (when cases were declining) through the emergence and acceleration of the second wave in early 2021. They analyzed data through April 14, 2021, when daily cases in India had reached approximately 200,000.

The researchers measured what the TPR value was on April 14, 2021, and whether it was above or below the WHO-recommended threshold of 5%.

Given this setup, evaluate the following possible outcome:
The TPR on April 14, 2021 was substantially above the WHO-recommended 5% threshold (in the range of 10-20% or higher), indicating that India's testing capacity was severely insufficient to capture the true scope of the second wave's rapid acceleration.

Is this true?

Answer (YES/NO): NO